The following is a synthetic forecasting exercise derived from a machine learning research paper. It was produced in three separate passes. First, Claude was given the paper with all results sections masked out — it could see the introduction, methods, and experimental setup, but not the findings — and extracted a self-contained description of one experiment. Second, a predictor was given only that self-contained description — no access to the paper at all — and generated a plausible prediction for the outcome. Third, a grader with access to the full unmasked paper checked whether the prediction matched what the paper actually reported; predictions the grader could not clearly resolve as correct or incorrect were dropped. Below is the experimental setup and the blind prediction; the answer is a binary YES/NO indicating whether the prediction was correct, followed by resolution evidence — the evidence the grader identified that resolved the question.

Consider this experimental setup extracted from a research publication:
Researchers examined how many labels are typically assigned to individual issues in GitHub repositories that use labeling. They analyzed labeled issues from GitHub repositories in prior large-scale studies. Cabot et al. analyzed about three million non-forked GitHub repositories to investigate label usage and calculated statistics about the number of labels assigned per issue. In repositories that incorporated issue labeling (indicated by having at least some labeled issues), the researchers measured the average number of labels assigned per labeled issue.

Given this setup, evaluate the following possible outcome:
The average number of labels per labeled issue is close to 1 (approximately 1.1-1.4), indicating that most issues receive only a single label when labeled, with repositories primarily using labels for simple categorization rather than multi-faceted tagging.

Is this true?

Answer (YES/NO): YES